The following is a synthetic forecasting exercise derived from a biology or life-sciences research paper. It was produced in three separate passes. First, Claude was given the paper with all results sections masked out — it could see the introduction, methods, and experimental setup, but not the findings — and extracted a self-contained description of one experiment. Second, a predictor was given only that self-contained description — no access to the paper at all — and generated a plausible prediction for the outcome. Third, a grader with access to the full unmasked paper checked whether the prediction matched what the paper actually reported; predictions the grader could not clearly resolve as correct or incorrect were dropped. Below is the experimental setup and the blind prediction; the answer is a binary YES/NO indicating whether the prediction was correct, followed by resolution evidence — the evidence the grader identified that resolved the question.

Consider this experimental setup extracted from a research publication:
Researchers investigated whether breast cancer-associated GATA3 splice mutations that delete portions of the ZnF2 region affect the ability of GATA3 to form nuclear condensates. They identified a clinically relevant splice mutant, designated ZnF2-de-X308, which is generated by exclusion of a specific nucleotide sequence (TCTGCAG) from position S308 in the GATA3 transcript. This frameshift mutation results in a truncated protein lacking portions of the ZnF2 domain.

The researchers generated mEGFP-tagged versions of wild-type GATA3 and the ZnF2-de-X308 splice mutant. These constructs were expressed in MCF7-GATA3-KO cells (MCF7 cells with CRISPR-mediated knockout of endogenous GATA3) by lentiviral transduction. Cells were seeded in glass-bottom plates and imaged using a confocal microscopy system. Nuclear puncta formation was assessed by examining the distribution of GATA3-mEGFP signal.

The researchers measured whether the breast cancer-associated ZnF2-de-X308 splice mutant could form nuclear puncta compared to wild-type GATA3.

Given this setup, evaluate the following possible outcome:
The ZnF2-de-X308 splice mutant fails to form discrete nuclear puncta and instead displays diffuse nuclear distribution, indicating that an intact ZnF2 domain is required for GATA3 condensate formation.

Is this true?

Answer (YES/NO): NO